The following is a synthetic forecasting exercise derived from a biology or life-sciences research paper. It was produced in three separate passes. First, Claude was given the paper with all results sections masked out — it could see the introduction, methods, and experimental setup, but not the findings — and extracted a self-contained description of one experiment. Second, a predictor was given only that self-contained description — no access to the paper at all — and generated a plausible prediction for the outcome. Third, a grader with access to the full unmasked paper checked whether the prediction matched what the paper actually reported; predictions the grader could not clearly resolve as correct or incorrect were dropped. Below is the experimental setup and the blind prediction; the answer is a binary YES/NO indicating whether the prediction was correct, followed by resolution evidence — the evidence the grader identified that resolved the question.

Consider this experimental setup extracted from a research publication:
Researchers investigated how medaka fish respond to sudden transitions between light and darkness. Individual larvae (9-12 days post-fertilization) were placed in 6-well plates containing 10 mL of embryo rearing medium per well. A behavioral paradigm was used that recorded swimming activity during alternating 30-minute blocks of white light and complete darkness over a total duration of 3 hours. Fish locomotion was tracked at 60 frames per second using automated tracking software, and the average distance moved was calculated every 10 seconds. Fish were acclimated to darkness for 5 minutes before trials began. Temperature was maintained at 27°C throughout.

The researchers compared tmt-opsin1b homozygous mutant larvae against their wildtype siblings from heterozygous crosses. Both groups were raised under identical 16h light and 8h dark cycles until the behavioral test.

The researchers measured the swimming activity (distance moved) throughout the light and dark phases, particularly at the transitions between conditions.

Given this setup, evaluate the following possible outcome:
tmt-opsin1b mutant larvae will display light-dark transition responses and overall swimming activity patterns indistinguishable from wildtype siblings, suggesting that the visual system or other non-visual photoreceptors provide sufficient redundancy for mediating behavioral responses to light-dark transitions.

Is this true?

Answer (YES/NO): NO